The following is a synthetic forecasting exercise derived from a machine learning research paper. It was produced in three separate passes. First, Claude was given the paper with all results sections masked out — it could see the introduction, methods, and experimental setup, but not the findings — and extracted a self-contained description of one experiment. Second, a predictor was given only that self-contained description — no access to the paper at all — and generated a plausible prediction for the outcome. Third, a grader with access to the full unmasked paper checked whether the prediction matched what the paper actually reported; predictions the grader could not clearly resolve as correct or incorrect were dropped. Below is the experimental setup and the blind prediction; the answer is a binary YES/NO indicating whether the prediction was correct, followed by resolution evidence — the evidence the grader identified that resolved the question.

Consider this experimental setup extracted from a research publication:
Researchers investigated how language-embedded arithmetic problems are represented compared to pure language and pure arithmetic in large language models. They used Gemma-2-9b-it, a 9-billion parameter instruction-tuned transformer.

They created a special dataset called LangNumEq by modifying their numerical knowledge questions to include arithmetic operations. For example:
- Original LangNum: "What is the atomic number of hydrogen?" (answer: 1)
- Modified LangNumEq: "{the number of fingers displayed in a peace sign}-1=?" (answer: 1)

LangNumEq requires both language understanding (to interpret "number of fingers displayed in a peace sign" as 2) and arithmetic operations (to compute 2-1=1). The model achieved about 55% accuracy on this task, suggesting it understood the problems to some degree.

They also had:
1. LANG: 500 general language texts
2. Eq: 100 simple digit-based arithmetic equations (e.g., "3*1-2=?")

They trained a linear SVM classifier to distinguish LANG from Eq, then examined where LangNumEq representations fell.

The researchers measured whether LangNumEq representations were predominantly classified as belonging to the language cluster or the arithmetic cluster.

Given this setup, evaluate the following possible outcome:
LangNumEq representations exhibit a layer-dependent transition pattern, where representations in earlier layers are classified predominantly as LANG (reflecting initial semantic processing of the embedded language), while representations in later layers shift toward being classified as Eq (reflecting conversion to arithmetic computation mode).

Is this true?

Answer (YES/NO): NO